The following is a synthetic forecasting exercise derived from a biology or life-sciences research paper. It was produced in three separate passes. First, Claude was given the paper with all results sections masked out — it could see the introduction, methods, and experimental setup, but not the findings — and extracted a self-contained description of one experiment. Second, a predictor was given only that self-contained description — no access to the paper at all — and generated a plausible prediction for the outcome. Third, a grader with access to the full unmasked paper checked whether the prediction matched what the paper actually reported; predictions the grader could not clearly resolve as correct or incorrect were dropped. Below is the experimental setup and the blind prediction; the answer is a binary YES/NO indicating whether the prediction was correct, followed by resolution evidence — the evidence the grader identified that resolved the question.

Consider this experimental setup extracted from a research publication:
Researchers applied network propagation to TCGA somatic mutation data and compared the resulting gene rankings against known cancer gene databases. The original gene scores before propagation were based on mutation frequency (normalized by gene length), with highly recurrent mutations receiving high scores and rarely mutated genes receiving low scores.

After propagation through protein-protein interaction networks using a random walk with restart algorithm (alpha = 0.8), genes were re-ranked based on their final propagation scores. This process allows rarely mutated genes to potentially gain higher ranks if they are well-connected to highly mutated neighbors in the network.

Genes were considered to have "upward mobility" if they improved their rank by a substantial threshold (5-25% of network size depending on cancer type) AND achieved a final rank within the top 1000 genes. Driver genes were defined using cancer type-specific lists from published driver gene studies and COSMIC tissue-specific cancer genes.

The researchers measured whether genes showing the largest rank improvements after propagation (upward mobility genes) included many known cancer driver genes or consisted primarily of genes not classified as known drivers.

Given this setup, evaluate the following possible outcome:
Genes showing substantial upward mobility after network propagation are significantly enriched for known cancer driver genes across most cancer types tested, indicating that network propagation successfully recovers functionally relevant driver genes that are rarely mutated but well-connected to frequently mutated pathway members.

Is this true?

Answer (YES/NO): NO